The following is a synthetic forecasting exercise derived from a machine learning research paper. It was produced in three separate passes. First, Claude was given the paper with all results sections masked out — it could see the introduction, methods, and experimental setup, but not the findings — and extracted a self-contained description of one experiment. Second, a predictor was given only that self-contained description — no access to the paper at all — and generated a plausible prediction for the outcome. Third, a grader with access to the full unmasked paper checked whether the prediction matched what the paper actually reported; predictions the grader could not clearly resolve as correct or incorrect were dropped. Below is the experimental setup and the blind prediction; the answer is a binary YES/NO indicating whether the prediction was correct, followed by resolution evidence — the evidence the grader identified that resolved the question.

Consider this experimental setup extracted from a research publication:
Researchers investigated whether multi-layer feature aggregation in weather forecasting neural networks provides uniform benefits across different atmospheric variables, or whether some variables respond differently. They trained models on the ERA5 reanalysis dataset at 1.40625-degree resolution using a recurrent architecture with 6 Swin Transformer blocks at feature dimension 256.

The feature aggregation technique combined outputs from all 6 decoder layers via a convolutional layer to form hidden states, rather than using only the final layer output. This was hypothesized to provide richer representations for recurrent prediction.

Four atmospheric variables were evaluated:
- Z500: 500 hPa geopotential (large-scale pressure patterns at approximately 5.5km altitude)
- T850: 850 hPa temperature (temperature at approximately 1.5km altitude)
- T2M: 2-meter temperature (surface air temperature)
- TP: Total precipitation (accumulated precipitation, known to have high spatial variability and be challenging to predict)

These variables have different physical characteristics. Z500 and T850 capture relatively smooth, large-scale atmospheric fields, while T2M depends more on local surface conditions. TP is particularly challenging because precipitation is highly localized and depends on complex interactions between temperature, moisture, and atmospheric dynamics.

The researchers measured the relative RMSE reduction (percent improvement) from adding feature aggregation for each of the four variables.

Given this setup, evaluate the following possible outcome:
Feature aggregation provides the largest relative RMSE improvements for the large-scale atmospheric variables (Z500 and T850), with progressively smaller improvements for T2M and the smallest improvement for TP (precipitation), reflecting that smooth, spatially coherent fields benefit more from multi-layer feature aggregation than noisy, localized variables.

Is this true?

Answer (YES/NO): NO